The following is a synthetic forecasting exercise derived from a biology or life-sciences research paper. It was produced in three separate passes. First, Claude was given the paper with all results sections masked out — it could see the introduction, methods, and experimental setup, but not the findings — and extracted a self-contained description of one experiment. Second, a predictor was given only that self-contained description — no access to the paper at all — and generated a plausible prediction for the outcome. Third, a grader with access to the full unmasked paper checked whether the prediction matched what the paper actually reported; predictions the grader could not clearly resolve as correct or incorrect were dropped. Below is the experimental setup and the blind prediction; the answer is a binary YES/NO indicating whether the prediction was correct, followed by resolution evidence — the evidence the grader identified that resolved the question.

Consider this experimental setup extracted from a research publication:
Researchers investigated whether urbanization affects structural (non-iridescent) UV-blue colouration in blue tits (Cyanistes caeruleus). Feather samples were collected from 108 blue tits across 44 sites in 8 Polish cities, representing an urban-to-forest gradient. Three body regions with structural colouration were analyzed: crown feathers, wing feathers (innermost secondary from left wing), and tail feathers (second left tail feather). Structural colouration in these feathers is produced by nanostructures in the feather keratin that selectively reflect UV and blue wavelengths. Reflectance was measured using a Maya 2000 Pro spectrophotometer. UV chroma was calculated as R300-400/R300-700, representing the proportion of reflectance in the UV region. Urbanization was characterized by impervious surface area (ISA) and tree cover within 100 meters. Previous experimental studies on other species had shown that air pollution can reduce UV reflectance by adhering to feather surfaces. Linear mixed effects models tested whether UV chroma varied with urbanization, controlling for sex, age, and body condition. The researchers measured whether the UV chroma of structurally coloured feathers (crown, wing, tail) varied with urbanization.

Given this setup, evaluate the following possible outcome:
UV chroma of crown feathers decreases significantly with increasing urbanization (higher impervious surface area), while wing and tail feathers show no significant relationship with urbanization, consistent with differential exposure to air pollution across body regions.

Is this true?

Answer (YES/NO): NO